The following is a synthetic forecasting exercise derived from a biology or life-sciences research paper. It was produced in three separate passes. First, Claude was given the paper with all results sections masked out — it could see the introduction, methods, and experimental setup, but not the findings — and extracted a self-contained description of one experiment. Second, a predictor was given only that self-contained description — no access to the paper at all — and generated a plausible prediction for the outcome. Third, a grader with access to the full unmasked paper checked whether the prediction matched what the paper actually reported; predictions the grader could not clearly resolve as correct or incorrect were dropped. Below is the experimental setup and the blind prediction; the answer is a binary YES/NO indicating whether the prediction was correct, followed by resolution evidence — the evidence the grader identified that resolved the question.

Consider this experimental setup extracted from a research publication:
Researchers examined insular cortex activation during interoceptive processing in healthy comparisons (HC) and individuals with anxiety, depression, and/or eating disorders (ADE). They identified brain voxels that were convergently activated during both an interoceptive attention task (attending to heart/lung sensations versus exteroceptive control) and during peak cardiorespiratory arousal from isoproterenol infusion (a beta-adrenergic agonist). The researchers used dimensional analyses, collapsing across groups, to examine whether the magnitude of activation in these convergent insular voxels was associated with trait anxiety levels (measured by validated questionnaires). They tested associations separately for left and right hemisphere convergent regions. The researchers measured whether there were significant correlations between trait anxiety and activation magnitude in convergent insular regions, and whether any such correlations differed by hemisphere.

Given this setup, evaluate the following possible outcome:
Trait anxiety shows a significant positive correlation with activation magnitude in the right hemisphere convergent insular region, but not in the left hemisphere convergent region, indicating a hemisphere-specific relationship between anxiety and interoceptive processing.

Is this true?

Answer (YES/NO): NO